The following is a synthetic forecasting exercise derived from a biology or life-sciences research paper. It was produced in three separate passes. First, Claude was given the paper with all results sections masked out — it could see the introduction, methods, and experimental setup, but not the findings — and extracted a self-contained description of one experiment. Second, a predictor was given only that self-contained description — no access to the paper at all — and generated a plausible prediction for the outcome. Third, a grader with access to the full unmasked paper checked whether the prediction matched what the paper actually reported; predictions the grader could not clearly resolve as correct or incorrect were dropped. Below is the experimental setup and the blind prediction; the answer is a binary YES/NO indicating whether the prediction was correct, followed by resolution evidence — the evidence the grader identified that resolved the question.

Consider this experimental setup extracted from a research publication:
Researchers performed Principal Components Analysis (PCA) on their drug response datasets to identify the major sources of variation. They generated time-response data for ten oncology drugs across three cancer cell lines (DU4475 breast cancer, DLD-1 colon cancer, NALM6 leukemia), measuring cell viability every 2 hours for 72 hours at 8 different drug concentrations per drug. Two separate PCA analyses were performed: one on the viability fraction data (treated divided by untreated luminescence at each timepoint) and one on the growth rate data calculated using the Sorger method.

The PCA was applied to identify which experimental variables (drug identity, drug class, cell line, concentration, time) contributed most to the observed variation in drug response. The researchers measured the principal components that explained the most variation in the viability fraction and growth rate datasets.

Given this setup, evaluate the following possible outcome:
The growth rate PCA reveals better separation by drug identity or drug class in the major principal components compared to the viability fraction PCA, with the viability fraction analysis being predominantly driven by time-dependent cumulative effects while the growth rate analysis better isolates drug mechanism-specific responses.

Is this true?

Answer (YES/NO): NO